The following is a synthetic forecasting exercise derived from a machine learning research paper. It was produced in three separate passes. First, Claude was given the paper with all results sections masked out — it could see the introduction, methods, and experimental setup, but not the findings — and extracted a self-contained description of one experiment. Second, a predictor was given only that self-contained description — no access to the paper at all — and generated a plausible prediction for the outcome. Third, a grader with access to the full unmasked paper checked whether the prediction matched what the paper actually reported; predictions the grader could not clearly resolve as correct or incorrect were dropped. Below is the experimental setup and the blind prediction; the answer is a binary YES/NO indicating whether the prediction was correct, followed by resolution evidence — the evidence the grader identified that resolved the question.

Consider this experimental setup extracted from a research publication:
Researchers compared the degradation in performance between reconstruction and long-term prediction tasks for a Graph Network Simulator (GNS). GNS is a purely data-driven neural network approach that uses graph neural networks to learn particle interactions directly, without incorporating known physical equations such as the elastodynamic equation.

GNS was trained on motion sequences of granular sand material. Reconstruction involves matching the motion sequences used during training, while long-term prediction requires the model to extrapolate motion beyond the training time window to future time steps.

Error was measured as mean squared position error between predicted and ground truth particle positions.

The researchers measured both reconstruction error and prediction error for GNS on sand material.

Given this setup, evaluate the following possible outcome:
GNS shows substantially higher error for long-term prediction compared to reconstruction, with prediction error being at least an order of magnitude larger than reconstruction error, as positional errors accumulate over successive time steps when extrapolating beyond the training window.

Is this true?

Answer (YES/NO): NO